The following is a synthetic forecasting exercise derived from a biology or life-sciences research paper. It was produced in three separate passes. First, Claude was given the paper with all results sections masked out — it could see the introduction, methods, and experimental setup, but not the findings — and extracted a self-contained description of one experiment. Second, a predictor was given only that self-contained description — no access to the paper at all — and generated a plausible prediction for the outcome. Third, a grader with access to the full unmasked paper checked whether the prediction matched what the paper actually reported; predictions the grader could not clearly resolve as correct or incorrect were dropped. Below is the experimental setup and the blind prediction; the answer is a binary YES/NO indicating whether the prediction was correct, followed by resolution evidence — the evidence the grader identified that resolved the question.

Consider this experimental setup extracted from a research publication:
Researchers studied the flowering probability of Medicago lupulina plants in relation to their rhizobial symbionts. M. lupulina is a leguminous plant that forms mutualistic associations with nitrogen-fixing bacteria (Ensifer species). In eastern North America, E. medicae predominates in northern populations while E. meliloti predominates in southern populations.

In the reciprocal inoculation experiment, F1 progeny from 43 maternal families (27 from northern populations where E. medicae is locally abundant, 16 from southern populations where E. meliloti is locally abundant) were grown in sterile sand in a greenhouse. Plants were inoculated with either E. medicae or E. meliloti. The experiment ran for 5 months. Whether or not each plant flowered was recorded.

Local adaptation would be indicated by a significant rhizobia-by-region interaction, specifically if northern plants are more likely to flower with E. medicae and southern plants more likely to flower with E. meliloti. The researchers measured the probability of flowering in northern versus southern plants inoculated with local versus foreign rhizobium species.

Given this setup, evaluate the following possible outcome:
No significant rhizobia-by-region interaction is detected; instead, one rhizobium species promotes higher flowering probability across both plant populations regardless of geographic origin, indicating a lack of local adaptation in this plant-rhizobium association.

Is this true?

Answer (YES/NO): NO